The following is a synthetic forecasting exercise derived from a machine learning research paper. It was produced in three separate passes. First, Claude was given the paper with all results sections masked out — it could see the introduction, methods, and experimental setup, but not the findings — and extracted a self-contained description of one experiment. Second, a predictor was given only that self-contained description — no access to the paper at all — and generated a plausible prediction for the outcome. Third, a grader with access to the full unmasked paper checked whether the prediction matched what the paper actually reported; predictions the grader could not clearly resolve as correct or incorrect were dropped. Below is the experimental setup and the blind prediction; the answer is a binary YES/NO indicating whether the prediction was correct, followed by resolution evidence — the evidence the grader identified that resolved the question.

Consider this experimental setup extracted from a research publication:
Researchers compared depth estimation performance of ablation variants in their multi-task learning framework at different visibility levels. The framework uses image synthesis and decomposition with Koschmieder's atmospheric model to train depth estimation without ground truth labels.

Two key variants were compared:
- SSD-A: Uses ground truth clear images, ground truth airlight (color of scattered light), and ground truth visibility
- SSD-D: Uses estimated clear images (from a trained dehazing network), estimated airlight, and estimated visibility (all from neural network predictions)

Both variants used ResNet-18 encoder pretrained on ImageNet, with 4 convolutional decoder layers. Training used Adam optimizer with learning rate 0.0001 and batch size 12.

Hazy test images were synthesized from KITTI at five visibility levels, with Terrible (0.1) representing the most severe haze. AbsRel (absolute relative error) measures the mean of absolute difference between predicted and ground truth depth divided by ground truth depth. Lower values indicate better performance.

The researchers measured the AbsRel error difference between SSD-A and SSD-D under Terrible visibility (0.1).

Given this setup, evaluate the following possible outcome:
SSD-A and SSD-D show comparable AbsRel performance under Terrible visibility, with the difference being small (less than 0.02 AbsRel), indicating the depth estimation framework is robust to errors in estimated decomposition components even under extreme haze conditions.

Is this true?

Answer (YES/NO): YES